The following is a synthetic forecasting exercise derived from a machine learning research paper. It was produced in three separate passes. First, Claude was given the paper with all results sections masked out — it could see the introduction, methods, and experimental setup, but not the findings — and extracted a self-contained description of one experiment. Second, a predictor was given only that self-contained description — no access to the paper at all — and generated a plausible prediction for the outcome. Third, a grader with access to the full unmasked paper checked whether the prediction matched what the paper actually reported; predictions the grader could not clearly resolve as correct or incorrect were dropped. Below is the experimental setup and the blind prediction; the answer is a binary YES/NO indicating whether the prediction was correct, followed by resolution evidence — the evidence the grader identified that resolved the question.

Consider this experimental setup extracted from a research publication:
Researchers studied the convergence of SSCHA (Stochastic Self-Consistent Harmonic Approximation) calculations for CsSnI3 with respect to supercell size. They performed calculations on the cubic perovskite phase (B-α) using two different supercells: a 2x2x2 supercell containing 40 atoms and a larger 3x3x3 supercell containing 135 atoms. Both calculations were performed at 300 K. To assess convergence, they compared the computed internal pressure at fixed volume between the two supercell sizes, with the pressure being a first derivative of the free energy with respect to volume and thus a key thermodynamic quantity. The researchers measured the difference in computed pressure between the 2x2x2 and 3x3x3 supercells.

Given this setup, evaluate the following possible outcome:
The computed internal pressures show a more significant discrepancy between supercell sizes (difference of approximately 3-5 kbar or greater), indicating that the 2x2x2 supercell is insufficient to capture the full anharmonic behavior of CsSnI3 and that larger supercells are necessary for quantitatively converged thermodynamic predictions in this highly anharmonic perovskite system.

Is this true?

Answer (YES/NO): NO